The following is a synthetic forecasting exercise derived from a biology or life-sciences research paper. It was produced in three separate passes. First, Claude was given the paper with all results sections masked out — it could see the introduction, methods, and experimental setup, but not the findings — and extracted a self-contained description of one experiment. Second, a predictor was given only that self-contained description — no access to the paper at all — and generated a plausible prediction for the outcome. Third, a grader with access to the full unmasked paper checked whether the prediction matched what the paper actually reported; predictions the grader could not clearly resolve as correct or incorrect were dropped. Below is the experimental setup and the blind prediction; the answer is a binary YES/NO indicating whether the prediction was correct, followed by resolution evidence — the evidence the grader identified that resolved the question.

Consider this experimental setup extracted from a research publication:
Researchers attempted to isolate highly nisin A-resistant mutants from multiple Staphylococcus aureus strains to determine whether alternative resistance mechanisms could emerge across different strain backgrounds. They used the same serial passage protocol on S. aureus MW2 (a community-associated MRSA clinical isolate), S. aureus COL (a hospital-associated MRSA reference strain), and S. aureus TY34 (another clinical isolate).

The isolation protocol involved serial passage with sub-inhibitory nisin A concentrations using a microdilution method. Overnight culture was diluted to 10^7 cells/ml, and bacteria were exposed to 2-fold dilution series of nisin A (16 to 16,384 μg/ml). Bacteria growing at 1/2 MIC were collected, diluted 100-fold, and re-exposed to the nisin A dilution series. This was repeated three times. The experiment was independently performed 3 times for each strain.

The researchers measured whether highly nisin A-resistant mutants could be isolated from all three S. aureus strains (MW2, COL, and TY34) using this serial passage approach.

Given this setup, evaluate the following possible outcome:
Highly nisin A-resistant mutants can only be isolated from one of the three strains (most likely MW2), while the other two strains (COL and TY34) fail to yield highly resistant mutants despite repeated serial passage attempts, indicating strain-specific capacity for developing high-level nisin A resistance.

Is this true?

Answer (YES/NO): NO